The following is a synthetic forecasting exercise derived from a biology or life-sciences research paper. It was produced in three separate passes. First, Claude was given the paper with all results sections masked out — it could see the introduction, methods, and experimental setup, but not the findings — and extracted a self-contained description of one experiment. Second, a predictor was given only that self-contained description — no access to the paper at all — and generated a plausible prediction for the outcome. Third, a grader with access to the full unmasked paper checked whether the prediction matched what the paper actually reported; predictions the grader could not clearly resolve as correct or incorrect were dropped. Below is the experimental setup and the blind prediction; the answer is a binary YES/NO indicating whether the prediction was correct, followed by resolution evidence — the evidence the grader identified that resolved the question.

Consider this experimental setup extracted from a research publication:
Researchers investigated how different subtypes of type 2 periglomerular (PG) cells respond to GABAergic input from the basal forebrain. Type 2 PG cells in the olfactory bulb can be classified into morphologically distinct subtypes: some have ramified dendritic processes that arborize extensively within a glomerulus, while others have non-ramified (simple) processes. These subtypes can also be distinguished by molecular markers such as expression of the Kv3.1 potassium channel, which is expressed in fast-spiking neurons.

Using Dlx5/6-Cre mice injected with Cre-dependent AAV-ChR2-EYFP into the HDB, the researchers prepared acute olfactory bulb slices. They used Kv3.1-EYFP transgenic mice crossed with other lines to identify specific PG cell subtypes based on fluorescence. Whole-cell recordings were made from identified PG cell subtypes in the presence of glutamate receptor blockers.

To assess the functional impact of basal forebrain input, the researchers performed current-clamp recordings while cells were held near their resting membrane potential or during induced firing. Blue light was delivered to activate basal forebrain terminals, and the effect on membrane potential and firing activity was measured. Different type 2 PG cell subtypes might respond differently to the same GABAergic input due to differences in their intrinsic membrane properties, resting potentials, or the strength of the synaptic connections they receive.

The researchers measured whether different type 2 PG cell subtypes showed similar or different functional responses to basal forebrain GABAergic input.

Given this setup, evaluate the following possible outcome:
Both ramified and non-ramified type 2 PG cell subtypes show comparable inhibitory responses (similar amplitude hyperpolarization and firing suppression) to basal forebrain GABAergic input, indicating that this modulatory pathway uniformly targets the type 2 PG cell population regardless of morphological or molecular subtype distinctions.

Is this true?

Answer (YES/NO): NO